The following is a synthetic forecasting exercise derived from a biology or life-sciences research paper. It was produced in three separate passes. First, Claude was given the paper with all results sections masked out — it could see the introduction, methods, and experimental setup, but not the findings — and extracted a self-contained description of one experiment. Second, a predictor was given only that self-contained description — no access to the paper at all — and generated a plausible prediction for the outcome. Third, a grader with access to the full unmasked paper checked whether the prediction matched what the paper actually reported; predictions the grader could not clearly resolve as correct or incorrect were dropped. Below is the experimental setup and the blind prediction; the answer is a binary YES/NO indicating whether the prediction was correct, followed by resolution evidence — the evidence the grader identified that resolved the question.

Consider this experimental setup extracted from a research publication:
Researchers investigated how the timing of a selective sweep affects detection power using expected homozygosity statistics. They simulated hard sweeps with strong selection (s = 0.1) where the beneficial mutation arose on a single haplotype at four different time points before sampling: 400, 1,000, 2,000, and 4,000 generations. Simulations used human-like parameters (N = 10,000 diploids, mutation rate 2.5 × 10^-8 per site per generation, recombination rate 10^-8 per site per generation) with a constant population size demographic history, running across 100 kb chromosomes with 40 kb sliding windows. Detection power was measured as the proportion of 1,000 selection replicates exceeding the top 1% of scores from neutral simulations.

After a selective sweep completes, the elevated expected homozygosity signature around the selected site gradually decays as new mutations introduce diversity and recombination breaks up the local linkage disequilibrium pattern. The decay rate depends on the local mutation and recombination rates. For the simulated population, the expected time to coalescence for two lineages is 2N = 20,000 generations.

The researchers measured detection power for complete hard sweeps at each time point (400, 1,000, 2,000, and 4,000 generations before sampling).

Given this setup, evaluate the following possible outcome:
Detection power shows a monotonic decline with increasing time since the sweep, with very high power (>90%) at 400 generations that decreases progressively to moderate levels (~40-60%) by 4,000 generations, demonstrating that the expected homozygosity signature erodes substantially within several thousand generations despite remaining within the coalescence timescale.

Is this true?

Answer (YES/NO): NO